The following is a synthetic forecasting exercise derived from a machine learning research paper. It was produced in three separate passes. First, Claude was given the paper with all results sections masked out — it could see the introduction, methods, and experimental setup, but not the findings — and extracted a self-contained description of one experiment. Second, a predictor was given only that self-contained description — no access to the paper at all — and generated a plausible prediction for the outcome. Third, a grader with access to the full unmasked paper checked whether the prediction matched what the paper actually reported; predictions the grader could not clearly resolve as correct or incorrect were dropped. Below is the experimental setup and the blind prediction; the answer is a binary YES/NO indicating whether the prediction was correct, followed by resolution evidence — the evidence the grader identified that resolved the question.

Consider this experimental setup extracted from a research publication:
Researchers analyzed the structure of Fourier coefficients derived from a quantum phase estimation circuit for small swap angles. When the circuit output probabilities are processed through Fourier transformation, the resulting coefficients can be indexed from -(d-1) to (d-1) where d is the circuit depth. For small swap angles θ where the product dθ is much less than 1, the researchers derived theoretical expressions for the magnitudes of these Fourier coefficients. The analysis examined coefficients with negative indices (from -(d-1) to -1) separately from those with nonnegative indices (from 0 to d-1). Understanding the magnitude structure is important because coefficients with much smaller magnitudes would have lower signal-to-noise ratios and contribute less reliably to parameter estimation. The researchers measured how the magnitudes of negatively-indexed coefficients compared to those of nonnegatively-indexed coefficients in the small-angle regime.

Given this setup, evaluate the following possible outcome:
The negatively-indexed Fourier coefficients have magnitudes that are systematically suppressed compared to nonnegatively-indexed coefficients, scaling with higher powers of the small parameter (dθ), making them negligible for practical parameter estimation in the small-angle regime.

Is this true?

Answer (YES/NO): YES